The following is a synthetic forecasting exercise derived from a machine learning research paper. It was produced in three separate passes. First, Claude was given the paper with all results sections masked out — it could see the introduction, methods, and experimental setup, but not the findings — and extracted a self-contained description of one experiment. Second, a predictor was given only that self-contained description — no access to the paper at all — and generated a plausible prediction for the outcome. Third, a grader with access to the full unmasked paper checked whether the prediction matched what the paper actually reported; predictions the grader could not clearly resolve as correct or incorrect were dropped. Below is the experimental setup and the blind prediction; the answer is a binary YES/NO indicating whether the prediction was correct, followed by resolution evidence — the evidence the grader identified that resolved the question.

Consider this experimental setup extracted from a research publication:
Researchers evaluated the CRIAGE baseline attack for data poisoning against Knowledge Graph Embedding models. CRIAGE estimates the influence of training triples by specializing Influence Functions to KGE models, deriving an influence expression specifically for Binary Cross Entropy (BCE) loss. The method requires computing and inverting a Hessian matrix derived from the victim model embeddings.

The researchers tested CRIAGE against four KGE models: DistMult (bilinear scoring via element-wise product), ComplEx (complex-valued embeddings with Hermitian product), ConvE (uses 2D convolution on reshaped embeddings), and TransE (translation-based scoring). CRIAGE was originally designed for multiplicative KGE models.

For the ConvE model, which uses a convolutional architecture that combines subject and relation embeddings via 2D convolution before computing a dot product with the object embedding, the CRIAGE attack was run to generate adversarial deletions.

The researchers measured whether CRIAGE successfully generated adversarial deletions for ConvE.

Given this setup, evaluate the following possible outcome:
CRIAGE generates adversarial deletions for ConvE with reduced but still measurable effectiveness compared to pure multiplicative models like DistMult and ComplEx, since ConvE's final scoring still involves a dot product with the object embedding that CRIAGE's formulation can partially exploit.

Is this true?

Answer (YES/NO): NO